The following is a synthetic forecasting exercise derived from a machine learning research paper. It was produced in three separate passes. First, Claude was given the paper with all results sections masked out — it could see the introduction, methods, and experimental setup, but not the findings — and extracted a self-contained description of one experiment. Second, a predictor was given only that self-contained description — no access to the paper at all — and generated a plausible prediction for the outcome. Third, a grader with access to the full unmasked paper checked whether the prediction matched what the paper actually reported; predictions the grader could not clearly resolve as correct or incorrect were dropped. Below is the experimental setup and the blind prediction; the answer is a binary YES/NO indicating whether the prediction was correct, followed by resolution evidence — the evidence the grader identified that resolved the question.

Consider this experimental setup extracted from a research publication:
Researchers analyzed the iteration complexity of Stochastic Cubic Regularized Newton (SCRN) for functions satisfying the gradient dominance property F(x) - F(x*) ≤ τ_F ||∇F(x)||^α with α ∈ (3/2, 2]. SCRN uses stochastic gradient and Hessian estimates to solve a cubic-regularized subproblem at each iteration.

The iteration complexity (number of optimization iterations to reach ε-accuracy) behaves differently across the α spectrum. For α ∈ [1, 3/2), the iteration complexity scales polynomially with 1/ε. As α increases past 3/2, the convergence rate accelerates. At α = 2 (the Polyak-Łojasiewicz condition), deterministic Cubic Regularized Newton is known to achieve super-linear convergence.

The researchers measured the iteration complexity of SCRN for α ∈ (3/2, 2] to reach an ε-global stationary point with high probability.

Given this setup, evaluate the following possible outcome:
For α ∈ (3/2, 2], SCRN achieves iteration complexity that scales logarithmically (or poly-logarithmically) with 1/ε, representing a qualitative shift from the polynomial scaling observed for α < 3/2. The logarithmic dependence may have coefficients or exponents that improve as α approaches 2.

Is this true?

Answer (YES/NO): YES